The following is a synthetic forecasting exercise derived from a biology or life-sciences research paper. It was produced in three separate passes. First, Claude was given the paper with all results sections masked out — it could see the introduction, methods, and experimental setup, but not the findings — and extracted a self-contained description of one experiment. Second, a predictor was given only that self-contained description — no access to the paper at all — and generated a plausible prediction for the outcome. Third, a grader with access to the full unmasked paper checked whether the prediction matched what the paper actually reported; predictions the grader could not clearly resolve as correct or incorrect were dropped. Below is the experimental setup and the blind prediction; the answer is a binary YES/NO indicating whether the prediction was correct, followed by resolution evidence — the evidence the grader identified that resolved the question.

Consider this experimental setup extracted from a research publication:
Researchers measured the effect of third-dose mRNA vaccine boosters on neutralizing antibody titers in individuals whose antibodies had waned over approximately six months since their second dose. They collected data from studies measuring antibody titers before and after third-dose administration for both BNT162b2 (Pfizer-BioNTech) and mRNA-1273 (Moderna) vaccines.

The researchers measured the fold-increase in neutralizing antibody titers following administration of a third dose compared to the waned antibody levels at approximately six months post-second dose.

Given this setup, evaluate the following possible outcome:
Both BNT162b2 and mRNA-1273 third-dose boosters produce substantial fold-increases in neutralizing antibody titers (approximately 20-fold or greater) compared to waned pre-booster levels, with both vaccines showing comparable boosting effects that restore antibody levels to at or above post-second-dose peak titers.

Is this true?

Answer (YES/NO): NO